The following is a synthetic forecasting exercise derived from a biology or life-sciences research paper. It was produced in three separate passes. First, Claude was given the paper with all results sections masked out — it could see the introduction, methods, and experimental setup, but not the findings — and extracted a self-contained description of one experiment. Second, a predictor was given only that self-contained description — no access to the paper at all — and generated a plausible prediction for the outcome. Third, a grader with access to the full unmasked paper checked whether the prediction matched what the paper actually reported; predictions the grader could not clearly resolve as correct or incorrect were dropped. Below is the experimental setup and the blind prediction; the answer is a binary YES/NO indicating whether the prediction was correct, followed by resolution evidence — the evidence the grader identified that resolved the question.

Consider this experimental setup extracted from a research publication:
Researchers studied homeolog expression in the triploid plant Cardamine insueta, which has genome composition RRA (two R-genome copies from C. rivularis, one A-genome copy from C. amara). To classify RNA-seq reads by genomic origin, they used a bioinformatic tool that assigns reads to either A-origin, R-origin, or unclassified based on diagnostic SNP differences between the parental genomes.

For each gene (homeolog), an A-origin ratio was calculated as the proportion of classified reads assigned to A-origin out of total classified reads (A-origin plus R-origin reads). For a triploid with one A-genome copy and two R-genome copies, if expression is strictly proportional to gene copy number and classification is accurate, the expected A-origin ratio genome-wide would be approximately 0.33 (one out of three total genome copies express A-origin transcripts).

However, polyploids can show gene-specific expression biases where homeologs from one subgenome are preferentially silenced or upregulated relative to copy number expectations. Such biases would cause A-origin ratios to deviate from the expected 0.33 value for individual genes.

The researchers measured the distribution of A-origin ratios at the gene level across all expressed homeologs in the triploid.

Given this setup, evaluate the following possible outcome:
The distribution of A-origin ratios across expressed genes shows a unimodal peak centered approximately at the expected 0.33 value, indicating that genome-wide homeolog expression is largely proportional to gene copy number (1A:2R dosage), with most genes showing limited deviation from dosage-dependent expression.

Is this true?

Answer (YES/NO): NO